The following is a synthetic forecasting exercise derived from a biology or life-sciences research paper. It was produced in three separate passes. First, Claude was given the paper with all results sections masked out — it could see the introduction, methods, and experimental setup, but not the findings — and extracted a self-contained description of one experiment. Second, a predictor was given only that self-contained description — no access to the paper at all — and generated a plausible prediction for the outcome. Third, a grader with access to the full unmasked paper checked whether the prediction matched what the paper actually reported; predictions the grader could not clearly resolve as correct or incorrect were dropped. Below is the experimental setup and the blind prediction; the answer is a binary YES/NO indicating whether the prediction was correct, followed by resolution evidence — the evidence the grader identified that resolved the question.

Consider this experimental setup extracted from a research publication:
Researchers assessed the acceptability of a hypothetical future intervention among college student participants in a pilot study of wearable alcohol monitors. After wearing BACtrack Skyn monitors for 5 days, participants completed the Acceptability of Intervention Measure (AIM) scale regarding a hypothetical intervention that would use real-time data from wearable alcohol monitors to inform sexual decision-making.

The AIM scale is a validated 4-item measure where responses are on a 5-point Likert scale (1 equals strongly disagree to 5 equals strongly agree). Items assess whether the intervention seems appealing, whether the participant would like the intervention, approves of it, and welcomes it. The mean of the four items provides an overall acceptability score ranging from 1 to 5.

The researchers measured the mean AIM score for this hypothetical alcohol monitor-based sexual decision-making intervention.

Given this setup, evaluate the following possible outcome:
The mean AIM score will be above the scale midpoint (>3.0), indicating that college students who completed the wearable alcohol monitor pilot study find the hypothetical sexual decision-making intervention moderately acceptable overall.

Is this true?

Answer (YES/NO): YES